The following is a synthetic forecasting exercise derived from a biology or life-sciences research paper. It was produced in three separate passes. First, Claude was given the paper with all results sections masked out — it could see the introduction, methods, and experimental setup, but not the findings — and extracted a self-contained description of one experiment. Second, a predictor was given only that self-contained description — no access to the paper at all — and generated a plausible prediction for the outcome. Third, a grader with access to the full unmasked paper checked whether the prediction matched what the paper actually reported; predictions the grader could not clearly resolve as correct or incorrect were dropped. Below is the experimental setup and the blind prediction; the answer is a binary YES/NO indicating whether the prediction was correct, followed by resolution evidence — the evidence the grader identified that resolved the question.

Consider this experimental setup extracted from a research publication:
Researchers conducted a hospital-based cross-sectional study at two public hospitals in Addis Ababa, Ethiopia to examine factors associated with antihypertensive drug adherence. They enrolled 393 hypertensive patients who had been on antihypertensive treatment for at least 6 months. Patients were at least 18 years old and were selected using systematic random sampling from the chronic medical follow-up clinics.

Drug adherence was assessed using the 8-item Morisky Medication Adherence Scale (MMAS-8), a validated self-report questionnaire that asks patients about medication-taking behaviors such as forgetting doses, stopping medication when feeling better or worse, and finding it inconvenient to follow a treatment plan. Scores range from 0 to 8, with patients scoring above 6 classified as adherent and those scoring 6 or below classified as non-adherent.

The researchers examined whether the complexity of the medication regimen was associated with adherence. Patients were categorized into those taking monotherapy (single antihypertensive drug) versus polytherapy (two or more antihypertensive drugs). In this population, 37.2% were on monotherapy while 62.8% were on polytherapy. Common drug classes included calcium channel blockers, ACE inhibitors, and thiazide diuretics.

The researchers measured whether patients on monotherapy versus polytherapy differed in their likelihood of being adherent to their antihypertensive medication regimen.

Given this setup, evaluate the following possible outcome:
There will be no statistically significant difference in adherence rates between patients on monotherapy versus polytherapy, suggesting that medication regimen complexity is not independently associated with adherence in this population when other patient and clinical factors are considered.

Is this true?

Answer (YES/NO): NO